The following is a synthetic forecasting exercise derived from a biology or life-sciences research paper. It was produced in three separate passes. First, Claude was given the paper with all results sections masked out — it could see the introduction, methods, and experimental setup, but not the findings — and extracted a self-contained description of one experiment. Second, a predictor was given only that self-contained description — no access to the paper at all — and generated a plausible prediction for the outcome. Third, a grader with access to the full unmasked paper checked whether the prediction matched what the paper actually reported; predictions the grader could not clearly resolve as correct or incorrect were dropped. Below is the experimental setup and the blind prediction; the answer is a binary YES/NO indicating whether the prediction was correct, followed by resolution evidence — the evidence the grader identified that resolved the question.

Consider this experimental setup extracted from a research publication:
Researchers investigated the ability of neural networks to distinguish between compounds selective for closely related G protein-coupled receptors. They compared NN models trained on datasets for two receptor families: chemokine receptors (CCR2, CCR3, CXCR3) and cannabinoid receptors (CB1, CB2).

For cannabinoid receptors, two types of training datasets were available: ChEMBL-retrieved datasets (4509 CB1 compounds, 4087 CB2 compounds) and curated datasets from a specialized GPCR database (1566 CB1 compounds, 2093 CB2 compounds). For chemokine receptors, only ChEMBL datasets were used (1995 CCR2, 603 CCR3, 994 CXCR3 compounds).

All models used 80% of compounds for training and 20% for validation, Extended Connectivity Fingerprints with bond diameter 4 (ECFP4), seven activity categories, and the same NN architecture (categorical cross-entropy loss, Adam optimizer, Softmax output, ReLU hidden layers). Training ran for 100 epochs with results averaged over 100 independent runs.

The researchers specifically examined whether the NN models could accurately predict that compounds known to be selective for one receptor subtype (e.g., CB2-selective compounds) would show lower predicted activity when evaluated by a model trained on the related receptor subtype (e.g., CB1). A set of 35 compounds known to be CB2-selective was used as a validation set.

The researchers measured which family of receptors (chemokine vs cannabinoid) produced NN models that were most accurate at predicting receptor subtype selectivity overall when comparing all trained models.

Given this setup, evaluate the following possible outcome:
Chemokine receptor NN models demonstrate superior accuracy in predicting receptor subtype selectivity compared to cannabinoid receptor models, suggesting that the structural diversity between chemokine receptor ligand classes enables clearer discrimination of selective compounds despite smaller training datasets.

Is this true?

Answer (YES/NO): NO